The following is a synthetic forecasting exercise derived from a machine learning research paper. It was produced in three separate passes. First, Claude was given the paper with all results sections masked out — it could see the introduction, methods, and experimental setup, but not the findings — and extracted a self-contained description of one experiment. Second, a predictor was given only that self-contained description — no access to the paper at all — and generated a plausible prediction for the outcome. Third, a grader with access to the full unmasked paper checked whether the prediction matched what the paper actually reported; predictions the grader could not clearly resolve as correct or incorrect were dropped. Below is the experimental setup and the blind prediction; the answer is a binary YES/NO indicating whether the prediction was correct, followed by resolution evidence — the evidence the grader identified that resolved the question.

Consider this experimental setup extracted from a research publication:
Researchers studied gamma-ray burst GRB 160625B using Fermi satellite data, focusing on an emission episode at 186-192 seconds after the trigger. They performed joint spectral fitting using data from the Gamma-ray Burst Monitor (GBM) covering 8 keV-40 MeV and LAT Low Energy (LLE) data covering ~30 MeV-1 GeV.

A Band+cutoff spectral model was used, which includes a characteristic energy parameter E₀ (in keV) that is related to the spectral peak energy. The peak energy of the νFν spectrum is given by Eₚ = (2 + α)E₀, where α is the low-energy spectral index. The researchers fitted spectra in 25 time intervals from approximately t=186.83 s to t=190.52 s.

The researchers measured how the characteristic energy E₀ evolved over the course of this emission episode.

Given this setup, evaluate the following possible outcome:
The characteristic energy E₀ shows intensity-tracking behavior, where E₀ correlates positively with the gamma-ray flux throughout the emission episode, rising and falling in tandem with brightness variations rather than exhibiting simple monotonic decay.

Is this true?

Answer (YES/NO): NO